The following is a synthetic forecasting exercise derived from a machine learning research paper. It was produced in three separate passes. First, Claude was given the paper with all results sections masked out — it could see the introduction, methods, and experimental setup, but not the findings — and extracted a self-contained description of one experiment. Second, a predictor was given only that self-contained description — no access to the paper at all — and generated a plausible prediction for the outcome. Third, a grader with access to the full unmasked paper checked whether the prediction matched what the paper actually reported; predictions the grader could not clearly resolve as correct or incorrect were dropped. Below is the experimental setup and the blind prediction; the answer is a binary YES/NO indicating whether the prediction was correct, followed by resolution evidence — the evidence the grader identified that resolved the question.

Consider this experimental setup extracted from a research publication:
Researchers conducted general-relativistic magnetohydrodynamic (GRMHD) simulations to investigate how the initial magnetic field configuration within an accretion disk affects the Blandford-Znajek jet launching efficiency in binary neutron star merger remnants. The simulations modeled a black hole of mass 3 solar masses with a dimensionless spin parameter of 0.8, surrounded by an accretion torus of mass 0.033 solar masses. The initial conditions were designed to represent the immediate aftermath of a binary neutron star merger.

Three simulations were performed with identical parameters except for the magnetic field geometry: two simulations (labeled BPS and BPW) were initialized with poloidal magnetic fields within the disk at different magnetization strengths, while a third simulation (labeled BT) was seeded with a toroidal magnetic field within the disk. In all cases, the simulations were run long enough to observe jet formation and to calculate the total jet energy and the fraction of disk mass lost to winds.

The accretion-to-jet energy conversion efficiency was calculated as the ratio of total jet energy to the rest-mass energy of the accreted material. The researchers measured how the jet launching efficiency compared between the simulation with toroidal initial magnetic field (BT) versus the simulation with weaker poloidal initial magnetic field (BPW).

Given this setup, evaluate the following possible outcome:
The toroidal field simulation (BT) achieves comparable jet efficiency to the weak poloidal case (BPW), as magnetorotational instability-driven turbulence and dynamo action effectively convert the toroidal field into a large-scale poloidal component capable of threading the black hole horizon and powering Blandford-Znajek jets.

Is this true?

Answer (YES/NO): NO